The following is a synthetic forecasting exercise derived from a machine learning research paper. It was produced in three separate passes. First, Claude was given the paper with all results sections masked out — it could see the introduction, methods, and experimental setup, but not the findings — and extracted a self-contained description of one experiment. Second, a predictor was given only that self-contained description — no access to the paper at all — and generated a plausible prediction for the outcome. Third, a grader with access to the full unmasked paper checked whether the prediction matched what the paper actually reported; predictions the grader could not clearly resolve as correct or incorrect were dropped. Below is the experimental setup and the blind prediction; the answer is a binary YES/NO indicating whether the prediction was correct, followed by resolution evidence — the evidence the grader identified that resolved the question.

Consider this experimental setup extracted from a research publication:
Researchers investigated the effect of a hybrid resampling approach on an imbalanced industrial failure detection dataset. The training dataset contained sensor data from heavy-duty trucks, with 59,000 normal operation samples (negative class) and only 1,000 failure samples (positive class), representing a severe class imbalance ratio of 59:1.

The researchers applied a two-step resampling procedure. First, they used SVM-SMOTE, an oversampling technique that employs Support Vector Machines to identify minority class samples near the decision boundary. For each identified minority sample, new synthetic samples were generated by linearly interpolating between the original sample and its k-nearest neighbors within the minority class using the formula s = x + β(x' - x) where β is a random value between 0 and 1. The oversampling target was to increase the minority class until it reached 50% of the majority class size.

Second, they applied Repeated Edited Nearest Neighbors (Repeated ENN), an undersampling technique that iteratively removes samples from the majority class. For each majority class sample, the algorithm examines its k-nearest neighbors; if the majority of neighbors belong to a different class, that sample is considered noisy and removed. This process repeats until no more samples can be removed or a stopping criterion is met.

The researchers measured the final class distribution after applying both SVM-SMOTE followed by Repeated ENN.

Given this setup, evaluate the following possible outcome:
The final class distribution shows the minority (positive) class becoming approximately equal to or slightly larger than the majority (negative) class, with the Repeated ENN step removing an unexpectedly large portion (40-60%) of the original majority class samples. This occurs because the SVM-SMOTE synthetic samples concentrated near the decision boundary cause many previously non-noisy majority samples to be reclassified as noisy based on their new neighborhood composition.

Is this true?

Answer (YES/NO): NO